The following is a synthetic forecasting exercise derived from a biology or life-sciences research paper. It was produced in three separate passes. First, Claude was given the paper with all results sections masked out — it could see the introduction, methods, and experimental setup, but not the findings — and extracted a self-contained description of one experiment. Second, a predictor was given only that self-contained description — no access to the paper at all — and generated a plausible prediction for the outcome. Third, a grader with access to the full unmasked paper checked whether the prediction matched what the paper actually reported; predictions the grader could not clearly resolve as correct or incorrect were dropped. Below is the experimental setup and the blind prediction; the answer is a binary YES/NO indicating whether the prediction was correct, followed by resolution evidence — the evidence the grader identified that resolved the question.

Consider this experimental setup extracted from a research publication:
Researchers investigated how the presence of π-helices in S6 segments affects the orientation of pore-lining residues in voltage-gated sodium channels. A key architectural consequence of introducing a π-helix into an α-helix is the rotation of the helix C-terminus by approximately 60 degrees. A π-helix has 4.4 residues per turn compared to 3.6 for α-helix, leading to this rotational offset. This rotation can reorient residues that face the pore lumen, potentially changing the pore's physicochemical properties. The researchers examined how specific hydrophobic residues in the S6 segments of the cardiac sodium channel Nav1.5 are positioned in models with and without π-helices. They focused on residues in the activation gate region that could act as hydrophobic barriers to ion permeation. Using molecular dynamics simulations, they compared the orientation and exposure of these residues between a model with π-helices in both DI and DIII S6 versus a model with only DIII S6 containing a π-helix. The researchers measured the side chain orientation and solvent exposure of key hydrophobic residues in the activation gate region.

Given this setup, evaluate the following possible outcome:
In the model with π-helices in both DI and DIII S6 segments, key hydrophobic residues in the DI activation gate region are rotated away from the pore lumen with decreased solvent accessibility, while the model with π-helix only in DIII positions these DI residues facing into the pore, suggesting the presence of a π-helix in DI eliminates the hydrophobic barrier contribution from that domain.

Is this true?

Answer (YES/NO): YES